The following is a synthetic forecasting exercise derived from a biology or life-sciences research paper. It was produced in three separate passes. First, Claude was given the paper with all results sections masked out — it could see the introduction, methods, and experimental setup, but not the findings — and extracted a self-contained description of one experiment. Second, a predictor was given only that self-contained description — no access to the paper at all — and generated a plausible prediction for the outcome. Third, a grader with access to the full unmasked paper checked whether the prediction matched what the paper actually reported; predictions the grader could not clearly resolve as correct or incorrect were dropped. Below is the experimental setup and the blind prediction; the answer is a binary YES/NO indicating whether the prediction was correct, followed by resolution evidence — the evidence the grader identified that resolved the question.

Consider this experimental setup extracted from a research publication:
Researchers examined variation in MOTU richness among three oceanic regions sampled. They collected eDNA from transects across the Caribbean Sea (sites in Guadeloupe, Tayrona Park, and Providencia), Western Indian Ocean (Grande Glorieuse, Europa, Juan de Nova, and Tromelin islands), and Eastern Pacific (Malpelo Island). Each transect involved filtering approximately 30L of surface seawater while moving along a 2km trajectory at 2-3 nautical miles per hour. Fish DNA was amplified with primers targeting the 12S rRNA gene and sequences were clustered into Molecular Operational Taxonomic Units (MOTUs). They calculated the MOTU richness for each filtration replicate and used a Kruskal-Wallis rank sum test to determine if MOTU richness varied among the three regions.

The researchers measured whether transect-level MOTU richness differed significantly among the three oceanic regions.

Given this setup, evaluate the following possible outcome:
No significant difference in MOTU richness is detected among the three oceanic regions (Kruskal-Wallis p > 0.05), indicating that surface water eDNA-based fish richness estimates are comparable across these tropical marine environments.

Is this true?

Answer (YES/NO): YES